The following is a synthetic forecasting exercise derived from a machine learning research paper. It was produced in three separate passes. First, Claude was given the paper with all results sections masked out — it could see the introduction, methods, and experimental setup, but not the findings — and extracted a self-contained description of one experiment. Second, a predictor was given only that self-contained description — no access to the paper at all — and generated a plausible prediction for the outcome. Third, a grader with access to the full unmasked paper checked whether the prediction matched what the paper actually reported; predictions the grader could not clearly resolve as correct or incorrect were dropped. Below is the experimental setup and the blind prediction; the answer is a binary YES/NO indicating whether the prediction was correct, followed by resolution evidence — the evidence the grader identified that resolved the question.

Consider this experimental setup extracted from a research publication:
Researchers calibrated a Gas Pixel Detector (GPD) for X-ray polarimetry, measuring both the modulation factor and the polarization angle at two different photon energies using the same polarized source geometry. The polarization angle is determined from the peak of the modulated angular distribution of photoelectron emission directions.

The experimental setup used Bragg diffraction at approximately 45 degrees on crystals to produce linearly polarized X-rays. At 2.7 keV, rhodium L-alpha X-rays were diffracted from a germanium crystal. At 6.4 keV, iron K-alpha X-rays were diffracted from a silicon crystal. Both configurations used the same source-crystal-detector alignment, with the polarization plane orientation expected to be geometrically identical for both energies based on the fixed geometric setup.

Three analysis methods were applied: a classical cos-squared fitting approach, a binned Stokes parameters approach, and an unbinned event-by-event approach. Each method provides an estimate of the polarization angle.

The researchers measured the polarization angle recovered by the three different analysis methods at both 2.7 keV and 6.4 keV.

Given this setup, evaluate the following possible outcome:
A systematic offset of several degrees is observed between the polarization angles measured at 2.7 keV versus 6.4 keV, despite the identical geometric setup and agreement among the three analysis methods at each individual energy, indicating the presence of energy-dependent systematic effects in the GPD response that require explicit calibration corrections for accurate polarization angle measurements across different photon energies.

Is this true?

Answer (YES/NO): NO